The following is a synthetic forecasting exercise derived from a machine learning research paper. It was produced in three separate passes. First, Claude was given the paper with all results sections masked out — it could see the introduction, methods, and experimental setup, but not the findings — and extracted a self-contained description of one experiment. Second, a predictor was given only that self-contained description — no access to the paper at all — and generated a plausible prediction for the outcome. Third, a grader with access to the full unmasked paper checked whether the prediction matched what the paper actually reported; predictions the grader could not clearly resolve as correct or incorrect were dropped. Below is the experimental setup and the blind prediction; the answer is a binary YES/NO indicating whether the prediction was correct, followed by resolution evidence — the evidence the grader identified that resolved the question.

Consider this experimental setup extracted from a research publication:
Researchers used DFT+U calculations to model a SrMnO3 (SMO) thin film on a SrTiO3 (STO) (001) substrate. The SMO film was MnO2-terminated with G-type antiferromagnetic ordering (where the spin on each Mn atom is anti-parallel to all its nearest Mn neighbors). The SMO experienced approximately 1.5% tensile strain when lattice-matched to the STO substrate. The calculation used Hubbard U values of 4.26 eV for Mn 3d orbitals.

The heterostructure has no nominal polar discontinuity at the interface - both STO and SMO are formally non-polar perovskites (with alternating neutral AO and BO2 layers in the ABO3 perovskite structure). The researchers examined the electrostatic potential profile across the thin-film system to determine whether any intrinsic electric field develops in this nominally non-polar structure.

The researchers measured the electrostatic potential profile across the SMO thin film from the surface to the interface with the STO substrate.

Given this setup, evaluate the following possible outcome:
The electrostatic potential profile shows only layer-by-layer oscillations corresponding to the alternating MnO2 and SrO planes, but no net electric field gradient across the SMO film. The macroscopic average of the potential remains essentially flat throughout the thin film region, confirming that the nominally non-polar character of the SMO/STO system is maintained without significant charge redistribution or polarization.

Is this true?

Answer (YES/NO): NO